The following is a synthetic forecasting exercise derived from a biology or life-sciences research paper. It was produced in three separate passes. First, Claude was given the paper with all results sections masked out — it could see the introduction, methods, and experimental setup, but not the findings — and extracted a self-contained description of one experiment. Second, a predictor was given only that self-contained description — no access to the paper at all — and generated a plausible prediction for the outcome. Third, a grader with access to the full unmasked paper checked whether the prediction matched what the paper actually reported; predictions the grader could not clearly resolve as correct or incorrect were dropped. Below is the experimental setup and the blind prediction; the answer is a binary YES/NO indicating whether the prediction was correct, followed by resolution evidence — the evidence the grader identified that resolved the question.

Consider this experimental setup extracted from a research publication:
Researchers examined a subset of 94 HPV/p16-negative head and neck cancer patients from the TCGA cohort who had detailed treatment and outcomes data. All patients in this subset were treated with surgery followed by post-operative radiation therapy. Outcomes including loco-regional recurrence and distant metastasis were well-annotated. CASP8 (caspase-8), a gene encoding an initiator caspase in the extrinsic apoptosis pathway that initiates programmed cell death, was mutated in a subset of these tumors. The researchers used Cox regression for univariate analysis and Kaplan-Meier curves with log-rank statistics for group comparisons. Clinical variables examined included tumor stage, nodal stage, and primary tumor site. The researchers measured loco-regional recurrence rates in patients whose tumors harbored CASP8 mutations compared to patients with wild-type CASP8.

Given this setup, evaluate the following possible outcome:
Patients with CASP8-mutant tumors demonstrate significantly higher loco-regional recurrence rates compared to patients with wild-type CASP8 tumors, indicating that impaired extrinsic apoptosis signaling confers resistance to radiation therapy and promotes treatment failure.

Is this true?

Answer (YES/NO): YES